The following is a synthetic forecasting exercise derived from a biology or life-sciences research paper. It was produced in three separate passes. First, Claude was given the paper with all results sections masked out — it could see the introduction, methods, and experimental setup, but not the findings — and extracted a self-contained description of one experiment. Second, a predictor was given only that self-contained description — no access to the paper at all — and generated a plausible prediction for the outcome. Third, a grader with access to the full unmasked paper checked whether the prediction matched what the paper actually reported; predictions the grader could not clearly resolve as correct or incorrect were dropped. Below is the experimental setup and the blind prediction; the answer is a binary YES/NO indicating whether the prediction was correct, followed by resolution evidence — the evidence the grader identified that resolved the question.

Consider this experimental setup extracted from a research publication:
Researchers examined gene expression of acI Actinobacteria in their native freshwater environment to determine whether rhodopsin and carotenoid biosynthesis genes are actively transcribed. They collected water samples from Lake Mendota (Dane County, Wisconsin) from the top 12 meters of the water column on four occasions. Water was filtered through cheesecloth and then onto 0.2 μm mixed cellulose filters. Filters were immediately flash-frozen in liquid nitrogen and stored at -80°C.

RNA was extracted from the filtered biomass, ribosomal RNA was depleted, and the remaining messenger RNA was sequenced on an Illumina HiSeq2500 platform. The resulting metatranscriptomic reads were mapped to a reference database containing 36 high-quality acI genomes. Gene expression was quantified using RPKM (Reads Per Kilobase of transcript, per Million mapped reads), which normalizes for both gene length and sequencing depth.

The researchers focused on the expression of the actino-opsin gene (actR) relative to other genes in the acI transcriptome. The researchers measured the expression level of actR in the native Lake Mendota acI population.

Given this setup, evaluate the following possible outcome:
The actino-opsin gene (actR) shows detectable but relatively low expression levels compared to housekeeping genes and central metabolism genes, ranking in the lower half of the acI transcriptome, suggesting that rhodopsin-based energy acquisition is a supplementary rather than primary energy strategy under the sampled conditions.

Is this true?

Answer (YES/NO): NO